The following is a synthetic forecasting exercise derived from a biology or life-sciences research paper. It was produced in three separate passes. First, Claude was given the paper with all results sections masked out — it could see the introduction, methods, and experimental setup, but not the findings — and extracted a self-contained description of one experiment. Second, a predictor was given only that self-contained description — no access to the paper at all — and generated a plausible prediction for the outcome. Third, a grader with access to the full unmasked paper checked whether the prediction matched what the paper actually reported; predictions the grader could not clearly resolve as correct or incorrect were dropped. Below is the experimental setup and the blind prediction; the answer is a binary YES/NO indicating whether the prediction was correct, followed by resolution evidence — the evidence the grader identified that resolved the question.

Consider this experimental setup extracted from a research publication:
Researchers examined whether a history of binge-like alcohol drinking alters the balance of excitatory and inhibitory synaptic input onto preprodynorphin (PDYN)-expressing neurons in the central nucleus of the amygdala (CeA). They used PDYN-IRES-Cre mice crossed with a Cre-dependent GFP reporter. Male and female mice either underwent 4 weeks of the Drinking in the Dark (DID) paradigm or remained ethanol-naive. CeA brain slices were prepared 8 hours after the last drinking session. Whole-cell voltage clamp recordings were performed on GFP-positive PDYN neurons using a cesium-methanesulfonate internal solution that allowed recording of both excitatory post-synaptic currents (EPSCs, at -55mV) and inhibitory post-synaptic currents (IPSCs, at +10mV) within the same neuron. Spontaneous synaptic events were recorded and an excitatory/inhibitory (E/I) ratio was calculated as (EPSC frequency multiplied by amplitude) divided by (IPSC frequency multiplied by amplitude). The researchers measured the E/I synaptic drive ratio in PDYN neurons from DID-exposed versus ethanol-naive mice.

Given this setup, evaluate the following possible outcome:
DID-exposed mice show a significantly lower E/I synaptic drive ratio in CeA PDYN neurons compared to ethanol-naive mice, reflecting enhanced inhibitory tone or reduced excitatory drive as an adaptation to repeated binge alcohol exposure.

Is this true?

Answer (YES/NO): NO